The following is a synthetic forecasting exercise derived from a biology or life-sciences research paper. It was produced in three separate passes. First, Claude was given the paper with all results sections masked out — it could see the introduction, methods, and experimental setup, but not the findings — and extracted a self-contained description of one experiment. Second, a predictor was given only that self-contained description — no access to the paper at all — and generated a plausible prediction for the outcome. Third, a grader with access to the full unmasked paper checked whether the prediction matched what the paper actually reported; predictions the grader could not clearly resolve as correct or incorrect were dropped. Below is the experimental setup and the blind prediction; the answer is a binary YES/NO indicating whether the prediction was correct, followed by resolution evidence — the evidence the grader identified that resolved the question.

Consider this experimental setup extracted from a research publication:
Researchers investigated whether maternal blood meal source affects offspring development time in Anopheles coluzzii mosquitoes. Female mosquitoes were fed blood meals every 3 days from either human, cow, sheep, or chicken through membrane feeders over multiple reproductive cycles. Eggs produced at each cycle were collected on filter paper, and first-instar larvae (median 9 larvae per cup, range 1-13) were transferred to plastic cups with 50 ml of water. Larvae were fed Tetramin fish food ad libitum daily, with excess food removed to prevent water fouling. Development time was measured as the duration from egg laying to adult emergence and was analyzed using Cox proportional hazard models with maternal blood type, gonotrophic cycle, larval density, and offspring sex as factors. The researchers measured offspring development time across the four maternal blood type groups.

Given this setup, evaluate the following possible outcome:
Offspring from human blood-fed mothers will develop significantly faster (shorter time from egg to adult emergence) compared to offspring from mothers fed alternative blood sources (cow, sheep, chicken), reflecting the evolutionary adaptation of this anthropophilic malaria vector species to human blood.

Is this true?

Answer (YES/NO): NO